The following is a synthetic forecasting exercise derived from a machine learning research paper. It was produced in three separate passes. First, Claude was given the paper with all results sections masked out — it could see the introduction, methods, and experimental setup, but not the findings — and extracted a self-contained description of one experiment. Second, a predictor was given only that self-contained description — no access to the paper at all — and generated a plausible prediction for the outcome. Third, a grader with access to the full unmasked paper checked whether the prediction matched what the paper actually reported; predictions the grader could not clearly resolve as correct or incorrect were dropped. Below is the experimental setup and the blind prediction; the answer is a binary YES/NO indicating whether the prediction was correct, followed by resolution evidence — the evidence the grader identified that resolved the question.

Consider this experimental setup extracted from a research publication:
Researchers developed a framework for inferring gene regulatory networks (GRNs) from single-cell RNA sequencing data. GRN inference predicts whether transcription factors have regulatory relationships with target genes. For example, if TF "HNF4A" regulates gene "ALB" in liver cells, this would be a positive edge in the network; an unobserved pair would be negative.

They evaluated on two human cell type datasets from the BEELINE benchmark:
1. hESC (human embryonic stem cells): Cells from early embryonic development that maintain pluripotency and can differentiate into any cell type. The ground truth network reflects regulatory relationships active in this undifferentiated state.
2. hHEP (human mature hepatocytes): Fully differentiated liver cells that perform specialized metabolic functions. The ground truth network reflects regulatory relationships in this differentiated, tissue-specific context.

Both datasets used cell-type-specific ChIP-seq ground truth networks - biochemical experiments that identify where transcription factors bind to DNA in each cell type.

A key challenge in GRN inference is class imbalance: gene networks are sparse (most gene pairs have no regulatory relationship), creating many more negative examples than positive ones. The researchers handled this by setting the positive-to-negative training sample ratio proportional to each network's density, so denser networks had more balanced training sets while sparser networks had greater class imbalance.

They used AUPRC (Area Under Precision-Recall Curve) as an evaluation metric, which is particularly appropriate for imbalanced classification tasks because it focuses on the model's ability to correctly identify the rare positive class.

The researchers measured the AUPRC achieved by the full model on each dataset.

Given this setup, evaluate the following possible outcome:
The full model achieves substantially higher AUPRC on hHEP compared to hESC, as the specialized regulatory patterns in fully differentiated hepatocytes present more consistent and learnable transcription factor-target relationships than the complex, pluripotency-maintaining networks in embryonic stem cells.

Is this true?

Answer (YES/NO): YES